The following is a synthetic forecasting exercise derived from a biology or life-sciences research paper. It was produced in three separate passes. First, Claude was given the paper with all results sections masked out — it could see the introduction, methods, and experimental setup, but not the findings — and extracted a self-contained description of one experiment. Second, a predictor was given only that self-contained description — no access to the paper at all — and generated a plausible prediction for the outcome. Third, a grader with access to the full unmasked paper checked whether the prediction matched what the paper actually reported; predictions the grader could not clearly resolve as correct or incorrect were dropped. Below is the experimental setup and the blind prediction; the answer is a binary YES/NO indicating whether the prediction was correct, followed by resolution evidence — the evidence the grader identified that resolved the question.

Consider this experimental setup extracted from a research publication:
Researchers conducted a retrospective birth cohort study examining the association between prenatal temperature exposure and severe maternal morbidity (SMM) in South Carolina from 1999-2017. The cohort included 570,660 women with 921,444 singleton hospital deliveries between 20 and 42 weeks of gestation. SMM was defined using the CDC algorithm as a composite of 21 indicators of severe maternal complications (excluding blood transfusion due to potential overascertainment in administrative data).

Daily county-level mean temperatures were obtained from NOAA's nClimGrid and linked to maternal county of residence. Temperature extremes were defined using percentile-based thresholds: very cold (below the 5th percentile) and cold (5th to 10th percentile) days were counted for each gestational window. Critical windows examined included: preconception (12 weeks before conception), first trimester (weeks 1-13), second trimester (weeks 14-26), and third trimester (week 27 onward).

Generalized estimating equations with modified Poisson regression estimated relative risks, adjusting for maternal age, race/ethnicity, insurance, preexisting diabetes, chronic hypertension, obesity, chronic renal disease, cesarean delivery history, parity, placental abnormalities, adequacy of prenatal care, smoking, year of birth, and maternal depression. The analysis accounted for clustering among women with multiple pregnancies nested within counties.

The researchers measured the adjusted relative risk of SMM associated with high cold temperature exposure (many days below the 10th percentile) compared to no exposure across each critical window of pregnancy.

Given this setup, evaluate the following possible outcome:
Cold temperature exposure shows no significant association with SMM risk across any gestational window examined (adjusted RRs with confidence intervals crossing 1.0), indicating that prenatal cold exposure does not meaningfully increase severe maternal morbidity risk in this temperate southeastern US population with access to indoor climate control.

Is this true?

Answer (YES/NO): NO